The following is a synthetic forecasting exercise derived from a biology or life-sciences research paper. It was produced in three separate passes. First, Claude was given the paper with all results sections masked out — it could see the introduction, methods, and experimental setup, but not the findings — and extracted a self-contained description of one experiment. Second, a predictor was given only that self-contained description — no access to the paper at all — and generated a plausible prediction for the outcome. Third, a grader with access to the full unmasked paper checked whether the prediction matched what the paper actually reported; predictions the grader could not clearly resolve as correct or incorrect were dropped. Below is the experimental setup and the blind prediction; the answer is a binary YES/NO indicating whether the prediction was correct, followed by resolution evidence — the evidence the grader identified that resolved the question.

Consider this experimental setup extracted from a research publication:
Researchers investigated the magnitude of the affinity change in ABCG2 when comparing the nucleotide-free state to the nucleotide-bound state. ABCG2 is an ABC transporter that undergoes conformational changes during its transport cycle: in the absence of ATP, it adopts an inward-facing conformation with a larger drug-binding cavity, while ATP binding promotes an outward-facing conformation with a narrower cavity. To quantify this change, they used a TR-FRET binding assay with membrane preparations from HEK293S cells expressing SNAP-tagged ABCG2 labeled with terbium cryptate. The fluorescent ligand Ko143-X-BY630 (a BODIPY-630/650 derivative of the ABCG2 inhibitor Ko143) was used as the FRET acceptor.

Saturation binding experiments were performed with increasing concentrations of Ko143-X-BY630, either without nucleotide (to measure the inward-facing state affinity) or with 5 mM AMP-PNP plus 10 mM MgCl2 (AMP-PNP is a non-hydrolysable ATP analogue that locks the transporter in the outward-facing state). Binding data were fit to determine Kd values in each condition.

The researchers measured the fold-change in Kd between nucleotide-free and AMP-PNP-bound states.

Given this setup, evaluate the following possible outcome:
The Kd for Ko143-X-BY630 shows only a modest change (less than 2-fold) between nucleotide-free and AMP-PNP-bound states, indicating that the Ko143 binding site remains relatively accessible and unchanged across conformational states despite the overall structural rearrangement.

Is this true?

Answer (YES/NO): NO